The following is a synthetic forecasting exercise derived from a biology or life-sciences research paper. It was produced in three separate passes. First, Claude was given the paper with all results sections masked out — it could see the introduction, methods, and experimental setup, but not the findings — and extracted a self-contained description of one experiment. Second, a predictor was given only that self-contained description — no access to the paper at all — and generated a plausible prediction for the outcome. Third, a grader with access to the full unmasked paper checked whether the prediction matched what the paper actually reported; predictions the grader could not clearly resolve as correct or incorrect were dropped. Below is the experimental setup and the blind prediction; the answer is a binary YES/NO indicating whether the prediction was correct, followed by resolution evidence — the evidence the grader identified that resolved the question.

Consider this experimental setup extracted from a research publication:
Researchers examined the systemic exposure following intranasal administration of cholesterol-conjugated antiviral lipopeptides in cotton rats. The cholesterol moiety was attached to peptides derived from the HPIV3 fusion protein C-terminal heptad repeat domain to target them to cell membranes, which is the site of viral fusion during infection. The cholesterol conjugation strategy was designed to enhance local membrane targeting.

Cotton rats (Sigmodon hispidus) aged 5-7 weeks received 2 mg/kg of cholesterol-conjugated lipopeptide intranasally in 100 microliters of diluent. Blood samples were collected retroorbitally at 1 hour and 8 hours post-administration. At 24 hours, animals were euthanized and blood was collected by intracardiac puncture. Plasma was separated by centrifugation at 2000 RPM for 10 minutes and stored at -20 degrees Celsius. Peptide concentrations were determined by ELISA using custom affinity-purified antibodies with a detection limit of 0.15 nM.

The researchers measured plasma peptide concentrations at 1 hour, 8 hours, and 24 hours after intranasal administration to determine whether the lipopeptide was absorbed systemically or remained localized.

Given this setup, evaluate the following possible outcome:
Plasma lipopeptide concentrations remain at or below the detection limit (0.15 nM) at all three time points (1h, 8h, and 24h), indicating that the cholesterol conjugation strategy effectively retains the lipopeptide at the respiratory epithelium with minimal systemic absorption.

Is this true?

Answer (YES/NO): NO